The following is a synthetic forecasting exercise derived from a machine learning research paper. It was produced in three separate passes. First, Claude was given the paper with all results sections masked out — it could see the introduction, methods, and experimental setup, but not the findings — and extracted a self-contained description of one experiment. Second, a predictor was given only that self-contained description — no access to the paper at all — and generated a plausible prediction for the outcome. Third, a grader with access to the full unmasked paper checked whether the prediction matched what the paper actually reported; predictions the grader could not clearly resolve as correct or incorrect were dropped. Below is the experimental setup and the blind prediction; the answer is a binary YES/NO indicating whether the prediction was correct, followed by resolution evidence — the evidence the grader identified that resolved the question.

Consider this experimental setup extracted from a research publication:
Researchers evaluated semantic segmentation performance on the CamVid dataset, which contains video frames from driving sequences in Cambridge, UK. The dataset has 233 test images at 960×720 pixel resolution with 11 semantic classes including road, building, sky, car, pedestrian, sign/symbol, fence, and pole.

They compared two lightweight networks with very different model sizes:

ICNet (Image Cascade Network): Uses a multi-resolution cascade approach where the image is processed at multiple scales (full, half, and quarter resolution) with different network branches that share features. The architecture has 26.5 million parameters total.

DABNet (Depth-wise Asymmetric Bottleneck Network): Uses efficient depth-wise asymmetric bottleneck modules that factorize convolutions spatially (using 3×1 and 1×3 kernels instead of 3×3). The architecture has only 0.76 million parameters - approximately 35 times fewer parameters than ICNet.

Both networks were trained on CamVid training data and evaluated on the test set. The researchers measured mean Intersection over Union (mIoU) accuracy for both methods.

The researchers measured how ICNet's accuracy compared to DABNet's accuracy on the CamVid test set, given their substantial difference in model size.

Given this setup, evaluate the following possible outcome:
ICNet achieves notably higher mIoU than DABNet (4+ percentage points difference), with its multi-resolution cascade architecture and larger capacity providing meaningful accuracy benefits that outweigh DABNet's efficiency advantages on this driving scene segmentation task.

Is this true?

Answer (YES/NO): NO